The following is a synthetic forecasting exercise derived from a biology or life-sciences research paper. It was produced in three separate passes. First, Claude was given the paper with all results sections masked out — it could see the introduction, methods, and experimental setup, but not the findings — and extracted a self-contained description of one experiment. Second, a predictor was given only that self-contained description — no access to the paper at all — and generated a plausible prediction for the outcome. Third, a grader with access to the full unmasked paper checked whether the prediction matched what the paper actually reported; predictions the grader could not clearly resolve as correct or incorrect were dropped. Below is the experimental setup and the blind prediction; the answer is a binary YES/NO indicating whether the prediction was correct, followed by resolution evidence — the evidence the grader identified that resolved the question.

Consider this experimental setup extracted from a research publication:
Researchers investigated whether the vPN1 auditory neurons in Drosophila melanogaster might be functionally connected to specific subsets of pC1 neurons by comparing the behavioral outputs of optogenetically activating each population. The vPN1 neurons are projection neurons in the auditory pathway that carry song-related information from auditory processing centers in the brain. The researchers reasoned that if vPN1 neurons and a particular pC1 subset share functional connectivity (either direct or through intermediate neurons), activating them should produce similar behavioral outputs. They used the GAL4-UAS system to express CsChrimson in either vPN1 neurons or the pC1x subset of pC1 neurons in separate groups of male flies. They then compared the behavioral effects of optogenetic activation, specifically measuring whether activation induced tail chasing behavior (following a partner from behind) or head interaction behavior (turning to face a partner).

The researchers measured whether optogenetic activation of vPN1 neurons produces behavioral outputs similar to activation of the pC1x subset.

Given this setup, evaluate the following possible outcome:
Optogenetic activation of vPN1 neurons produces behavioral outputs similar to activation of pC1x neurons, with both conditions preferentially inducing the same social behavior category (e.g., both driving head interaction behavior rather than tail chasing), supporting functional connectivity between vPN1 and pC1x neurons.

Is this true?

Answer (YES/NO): NO